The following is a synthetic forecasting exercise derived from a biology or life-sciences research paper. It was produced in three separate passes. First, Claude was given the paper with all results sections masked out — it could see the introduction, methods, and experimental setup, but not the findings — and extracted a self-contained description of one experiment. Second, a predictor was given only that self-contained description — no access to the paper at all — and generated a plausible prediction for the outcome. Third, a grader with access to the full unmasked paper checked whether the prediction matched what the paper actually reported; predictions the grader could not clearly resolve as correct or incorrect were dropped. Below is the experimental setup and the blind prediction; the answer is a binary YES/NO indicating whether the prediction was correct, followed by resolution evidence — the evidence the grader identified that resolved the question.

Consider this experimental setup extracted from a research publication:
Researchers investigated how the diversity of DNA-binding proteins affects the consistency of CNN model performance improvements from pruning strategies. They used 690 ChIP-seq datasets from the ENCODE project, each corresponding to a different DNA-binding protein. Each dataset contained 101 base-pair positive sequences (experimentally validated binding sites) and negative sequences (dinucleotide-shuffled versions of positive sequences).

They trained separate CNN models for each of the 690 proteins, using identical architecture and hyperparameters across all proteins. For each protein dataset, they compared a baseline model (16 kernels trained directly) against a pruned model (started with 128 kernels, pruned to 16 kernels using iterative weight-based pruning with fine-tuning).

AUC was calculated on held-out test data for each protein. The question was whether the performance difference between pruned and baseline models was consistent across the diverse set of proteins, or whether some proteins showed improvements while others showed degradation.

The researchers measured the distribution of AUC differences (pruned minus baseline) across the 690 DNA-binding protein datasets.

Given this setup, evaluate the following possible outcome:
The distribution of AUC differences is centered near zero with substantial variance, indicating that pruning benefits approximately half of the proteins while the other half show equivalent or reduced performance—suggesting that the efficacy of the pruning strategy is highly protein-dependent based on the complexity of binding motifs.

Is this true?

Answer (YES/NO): NO